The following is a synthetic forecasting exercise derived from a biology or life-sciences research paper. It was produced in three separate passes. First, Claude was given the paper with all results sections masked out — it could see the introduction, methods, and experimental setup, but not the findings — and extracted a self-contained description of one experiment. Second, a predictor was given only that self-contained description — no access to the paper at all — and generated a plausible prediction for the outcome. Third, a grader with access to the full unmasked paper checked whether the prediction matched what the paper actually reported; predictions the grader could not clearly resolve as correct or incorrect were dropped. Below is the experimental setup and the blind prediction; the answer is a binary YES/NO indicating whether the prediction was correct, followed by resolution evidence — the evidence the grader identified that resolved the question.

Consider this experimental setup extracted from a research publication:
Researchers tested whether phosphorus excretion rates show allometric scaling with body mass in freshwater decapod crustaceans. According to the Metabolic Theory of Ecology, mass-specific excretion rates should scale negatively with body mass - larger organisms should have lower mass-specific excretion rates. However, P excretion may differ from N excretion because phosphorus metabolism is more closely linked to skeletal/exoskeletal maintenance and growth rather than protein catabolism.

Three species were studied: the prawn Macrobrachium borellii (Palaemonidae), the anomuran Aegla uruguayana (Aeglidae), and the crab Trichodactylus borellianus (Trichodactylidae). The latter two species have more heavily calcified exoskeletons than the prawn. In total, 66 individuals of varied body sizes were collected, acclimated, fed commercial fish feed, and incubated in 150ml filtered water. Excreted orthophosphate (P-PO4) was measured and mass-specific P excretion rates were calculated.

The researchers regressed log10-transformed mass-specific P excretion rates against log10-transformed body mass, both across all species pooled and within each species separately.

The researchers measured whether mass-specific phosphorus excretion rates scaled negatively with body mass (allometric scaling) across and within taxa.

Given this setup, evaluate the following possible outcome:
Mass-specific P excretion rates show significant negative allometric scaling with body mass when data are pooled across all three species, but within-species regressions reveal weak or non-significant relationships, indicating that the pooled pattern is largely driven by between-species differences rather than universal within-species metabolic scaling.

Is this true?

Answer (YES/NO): NO